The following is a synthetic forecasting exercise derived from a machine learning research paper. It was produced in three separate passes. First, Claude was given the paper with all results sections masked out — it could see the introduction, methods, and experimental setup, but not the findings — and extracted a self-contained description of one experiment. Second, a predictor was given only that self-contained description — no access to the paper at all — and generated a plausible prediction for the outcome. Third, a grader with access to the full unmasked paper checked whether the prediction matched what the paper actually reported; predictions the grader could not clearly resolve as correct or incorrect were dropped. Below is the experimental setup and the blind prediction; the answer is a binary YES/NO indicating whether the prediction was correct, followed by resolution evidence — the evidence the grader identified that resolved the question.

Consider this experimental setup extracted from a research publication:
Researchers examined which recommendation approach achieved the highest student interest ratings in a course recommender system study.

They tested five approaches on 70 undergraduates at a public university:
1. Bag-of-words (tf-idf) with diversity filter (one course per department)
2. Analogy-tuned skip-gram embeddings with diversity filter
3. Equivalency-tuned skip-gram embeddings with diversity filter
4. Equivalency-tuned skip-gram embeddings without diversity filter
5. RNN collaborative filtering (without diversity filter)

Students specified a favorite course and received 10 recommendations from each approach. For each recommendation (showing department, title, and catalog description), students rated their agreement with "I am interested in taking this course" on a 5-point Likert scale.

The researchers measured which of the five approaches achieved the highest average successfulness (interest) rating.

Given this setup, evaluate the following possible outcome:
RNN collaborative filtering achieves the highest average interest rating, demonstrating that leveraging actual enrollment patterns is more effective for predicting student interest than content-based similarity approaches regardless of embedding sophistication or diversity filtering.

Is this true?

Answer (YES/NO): NO